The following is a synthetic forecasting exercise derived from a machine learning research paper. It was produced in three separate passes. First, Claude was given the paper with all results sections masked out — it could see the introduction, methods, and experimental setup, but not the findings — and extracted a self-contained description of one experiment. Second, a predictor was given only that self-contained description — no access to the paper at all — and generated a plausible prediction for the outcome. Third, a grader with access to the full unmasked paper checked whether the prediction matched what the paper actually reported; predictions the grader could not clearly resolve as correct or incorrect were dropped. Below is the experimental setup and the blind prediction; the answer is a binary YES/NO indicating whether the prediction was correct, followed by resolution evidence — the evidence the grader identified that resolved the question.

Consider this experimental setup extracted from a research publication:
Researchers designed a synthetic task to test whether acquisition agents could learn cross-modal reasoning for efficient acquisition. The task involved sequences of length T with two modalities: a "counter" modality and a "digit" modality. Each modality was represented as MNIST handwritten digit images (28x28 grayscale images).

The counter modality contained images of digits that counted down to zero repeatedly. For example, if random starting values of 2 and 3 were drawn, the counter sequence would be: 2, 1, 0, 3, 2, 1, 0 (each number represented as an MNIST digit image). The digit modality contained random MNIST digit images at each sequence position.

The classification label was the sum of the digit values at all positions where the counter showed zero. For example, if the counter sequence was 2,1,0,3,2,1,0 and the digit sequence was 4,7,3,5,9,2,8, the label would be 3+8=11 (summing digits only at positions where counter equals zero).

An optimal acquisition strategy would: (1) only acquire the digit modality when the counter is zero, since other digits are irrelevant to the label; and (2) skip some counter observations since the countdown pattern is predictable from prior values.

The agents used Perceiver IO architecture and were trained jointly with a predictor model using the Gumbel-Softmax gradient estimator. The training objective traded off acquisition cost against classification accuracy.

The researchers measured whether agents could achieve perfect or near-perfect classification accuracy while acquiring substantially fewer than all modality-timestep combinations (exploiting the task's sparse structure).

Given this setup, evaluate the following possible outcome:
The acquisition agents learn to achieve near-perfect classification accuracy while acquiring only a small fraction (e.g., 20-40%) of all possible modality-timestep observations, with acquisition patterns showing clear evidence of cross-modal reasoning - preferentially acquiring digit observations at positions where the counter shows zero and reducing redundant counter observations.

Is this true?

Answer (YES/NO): NO